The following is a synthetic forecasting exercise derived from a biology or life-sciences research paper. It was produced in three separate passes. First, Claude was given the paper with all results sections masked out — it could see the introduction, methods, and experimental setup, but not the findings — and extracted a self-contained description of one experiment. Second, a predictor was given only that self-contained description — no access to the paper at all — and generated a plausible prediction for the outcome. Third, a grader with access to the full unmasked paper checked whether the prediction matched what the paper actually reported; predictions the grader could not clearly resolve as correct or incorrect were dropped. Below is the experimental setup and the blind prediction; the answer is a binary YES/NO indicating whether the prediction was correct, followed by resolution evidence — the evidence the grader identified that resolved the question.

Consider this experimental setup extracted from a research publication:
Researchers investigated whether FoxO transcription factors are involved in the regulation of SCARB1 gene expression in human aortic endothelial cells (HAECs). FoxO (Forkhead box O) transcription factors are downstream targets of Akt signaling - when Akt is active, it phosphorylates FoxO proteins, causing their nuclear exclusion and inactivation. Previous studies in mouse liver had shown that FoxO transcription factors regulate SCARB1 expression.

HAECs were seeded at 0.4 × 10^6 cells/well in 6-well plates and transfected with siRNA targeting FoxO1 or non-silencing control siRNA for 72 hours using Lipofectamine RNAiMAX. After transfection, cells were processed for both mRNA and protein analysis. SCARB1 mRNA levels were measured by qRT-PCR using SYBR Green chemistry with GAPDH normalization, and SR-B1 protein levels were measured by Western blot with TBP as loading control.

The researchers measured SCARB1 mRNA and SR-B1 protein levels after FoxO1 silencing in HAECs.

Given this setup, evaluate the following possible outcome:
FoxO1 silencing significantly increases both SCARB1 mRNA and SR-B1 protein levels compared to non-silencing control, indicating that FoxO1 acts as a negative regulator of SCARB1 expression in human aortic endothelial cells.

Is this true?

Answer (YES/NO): NO